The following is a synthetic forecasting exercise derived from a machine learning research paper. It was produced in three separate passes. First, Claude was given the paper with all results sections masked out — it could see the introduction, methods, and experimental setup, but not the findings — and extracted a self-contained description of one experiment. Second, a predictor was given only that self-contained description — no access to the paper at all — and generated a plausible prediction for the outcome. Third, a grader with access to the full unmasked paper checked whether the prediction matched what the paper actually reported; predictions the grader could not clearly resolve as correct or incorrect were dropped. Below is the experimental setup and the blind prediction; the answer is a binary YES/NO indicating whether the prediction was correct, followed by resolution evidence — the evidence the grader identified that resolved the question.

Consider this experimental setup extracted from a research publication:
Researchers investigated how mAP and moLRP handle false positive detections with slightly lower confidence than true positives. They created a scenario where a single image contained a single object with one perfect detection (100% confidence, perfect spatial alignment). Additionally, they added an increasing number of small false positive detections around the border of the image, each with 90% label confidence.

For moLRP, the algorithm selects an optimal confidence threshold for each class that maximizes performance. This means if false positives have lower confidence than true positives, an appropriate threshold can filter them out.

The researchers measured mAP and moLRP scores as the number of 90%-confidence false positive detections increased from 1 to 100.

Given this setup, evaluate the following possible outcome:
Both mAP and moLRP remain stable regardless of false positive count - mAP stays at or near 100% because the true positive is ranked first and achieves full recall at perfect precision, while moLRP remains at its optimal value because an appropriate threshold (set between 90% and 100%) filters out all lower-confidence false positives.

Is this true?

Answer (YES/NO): YES